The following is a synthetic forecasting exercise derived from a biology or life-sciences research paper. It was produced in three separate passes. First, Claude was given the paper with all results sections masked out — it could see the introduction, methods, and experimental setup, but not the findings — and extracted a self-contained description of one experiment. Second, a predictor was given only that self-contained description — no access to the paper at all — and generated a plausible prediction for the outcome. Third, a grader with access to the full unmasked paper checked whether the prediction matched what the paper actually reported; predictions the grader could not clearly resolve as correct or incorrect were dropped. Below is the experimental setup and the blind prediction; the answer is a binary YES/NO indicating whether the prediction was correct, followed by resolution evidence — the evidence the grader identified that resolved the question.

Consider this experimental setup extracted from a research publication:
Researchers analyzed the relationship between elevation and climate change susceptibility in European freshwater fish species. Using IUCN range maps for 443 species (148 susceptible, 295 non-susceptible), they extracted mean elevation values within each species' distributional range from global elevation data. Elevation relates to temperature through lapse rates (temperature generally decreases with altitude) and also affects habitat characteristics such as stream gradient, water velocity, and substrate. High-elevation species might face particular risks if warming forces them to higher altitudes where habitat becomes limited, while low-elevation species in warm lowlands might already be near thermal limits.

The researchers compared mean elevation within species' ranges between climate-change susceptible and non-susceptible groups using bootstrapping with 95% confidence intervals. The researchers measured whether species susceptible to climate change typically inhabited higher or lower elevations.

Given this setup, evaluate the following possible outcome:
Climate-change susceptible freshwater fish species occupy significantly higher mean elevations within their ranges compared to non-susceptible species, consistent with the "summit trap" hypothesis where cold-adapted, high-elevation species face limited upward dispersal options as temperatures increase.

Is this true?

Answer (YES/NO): NO